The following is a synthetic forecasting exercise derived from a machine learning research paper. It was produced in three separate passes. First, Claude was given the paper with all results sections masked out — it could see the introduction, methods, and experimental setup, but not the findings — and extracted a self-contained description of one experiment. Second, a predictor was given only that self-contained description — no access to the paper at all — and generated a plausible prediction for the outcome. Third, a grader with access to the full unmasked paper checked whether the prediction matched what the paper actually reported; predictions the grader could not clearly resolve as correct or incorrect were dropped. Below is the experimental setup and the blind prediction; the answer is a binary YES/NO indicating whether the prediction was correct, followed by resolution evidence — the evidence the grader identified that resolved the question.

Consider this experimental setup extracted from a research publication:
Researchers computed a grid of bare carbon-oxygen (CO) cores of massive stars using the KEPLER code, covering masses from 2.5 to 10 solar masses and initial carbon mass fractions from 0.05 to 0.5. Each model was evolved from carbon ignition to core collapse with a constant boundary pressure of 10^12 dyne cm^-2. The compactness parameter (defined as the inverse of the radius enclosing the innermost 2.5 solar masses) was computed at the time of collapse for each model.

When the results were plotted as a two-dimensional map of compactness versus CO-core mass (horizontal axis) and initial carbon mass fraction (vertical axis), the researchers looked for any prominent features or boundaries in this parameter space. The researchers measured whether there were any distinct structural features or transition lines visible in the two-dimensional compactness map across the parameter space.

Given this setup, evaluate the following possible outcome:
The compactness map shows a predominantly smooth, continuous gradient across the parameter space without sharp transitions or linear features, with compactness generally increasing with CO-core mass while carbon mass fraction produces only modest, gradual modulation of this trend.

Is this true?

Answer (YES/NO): NO